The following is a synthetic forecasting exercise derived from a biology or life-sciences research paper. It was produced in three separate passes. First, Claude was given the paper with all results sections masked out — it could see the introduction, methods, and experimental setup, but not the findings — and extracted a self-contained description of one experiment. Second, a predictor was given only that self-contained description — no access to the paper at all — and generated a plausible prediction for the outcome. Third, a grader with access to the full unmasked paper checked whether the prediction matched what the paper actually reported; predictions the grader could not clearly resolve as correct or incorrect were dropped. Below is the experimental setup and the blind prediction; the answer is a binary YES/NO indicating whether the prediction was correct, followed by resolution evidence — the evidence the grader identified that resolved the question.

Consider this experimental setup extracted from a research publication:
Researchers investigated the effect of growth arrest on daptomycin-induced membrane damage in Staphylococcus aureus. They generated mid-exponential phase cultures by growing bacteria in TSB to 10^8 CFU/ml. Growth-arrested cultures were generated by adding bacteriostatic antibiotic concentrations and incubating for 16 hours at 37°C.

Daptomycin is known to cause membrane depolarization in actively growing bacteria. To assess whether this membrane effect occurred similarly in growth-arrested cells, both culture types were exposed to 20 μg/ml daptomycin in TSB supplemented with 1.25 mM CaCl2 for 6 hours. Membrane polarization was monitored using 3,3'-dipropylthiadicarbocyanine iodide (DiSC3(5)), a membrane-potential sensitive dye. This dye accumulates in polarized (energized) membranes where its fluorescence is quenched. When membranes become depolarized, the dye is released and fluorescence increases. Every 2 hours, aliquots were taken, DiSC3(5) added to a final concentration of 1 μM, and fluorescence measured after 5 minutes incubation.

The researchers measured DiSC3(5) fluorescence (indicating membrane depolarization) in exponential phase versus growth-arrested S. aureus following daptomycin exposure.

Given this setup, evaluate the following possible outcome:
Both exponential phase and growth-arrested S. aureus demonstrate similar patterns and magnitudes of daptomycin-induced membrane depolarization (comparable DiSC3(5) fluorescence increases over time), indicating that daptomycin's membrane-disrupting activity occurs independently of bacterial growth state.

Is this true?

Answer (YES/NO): NO